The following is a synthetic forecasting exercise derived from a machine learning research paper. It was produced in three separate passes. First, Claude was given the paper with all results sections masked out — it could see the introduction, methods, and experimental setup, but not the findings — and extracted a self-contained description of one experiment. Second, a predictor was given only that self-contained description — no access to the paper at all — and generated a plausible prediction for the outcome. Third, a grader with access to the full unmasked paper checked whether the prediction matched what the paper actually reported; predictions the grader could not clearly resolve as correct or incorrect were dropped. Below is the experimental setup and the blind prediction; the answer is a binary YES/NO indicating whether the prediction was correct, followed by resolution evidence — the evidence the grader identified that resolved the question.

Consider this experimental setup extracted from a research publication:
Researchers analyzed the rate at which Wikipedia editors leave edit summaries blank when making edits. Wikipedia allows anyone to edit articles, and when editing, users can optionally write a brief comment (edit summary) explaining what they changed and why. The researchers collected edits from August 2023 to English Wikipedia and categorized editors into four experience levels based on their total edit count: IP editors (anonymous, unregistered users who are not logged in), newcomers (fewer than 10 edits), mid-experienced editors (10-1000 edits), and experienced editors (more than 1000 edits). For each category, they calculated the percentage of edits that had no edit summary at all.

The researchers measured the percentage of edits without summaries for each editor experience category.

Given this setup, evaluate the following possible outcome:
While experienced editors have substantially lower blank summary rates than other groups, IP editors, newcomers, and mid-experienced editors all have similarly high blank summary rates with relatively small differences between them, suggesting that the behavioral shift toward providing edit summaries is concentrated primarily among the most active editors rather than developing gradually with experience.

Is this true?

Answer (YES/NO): NO